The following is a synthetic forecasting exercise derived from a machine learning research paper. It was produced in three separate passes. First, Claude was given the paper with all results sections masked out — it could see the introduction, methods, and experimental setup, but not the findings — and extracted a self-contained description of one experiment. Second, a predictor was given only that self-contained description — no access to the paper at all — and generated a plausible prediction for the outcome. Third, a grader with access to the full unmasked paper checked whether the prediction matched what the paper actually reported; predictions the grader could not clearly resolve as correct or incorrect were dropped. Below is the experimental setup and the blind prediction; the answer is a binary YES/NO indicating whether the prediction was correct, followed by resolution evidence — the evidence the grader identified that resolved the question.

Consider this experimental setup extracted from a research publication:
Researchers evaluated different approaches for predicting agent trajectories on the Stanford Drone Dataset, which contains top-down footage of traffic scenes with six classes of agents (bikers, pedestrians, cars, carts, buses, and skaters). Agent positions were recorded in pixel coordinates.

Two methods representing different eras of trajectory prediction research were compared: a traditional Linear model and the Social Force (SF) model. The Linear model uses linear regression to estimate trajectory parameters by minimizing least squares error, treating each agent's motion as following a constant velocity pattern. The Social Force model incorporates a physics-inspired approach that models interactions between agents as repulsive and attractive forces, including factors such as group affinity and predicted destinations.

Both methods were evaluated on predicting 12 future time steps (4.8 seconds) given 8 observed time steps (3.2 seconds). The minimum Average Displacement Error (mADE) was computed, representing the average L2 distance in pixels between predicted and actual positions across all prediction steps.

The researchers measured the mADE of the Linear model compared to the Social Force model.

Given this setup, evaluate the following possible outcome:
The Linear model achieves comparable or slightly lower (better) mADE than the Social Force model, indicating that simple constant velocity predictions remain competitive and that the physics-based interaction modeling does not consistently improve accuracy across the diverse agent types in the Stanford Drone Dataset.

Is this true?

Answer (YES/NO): NO